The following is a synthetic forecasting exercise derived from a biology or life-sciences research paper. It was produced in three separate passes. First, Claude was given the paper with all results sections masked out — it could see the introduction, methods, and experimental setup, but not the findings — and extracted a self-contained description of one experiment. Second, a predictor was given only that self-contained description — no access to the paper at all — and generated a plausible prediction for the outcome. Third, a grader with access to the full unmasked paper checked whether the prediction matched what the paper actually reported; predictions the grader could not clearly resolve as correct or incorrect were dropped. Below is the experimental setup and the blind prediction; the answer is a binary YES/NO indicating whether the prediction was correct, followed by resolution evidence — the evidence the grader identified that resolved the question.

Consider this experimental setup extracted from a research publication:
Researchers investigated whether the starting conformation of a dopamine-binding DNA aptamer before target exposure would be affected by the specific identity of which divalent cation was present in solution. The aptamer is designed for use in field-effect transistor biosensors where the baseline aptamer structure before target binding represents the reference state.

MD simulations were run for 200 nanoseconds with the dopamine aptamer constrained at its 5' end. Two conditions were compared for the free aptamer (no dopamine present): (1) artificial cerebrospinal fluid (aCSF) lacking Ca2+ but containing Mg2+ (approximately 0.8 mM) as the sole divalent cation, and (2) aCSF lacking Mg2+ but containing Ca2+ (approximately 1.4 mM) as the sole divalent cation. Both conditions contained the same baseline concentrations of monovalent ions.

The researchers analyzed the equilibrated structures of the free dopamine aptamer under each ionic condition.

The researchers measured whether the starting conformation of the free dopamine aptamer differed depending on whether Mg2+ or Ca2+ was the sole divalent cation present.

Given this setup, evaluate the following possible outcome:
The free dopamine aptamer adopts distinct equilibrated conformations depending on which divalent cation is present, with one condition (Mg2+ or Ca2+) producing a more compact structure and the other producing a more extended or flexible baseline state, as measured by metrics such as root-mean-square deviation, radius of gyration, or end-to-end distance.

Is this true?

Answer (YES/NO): NO